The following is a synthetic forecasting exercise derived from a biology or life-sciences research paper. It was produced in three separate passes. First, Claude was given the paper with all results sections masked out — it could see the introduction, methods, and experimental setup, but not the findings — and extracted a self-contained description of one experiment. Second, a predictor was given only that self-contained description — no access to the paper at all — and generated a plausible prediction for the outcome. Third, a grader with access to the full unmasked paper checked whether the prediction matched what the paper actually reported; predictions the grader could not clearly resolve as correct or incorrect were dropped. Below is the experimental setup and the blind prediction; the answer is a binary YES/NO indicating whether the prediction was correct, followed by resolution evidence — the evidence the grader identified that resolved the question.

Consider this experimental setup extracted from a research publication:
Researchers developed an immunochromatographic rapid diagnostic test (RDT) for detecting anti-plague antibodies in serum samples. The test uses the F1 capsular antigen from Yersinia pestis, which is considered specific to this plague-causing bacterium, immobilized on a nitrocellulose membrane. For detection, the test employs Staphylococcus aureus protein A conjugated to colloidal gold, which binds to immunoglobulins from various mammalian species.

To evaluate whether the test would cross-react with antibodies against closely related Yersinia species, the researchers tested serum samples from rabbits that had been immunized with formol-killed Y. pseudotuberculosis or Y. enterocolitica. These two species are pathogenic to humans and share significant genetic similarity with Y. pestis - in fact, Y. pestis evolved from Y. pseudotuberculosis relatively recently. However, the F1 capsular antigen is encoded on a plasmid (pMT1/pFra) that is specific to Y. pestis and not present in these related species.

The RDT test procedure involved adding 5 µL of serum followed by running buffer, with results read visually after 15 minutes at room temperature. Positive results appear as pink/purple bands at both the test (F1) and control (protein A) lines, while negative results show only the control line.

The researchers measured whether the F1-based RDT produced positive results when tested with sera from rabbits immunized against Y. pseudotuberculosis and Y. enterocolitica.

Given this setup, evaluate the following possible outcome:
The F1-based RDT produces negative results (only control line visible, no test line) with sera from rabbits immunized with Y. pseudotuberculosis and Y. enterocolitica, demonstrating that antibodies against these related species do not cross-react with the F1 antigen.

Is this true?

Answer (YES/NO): YES